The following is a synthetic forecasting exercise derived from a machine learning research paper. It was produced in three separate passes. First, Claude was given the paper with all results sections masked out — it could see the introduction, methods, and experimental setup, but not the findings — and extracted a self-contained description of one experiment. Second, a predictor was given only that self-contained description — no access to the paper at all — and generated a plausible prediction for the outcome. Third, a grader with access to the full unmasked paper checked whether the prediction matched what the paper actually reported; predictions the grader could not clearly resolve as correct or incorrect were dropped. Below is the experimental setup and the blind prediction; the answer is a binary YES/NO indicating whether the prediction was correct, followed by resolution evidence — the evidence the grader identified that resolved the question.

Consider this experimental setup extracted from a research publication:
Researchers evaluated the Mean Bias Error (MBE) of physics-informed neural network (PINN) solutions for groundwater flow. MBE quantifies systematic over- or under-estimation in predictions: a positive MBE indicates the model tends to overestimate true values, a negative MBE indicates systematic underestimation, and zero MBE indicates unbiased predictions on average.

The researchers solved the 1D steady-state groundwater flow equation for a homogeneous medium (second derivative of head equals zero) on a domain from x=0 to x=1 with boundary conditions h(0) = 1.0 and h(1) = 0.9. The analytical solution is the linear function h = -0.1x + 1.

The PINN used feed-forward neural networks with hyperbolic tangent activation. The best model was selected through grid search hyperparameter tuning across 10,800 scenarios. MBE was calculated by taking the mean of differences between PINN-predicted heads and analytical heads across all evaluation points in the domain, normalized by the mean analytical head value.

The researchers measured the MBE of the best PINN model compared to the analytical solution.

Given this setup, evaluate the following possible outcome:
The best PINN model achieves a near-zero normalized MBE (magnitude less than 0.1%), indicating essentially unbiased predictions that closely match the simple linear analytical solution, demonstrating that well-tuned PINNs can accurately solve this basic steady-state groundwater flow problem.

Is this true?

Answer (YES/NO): YES